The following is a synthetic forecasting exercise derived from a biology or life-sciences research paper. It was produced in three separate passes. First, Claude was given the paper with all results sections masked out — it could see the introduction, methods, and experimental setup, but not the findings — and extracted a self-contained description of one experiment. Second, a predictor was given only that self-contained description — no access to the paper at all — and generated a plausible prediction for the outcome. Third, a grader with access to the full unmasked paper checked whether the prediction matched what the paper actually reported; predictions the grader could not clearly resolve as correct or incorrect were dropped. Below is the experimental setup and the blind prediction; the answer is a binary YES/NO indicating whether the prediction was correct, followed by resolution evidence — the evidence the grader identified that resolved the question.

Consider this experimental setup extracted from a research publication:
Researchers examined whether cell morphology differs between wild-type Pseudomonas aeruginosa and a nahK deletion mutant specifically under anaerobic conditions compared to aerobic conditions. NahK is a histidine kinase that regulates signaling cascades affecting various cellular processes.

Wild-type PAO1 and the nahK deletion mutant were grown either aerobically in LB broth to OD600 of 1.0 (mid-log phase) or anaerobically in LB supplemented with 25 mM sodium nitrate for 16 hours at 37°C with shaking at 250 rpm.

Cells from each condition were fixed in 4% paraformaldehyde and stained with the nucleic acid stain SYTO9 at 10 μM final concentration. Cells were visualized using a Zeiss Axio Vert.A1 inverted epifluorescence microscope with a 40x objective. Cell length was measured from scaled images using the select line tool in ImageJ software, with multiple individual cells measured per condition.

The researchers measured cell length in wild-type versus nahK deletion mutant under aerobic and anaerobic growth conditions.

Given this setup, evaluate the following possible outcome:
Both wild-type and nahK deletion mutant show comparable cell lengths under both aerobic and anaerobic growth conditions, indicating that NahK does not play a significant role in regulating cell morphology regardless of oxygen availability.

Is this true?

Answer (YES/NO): NO